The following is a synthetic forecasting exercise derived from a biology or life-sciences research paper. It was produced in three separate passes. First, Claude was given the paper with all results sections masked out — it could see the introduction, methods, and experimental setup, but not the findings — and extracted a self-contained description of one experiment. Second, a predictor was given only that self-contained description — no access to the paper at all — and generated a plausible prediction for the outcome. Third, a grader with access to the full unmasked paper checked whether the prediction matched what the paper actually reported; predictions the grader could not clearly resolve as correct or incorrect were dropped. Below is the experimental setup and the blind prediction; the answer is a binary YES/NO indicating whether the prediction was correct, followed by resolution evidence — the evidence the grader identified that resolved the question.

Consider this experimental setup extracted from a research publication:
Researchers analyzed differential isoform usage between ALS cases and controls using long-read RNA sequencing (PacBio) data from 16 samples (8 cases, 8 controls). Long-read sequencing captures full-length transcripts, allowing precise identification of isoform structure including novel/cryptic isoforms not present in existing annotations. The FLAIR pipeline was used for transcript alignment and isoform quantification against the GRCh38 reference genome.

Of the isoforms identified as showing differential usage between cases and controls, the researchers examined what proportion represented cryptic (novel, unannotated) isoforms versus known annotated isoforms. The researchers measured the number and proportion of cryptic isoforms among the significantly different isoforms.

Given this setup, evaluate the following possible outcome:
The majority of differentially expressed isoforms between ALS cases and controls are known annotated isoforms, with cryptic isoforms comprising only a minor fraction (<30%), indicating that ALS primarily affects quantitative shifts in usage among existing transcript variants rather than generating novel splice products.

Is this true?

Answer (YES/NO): NO